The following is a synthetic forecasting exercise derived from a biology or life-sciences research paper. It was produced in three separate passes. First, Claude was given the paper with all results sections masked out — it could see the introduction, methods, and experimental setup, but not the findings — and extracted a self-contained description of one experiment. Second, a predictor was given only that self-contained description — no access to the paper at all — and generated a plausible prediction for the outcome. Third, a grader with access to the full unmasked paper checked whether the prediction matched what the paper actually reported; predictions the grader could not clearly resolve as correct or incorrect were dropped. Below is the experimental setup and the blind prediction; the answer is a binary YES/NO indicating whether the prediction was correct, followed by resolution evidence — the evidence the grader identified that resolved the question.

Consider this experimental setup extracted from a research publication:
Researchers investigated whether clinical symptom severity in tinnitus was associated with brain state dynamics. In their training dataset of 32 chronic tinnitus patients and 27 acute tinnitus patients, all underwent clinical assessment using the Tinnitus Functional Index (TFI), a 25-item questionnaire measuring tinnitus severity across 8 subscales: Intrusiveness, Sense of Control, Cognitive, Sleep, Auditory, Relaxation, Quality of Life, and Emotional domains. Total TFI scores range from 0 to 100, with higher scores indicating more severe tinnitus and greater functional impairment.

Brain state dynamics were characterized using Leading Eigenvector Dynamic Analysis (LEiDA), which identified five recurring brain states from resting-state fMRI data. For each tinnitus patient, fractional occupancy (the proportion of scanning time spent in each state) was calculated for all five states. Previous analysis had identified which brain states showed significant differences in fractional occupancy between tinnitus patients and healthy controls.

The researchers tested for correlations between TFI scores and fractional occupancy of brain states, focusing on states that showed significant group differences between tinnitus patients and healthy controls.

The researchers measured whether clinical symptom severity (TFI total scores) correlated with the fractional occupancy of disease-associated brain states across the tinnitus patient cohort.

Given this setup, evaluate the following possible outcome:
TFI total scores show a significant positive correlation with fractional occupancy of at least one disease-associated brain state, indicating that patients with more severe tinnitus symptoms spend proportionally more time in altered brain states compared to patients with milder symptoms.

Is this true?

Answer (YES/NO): NO